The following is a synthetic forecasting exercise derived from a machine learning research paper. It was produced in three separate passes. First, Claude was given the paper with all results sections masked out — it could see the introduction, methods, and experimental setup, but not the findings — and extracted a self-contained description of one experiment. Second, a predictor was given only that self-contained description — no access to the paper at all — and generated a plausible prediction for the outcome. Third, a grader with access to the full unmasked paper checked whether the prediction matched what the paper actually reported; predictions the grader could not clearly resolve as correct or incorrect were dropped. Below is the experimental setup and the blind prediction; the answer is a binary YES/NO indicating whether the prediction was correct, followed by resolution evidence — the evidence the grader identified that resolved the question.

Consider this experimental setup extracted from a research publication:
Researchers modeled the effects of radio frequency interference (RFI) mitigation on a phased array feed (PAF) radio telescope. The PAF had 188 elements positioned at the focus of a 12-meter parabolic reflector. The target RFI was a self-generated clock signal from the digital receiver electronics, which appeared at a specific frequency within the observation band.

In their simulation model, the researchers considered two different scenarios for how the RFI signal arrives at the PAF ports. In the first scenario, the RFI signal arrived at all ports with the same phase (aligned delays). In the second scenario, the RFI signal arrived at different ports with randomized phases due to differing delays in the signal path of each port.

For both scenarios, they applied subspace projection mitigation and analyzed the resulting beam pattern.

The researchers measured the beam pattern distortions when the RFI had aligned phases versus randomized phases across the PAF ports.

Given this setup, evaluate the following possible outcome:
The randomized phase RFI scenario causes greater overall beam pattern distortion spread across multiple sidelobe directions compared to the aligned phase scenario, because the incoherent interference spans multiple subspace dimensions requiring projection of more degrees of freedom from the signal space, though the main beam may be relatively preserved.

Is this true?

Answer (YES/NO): NO